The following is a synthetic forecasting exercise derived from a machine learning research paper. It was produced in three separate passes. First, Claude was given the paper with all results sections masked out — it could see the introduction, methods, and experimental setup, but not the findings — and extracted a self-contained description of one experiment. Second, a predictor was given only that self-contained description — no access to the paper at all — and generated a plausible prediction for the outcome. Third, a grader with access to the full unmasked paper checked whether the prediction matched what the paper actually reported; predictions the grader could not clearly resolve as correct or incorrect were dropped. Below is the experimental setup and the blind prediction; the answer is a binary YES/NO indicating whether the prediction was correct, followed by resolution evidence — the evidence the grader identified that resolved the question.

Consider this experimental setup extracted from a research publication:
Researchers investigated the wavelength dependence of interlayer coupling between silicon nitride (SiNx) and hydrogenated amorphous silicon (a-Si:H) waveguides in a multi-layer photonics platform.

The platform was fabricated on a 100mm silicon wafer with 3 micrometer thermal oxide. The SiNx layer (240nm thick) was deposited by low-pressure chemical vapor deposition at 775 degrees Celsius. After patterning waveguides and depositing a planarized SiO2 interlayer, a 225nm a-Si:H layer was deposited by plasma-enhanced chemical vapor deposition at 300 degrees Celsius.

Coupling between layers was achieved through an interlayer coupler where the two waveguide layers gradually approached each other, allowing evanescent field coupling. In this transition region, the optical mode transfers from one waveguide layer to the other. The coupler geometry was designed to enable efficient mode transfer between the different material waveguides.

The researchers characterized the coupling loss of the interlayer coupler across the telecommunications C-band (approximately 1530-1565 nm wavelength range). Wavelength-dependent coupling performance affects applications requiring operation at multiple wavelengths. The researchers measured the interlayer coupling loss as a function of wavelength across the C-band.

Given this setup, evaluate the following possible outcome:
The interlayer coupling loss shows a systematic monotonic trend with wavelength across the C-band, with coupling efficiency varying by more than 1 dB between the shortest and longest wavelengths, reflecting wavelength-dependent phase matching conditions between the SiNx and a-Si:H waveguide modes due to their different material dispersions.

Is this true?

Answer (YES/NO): NO